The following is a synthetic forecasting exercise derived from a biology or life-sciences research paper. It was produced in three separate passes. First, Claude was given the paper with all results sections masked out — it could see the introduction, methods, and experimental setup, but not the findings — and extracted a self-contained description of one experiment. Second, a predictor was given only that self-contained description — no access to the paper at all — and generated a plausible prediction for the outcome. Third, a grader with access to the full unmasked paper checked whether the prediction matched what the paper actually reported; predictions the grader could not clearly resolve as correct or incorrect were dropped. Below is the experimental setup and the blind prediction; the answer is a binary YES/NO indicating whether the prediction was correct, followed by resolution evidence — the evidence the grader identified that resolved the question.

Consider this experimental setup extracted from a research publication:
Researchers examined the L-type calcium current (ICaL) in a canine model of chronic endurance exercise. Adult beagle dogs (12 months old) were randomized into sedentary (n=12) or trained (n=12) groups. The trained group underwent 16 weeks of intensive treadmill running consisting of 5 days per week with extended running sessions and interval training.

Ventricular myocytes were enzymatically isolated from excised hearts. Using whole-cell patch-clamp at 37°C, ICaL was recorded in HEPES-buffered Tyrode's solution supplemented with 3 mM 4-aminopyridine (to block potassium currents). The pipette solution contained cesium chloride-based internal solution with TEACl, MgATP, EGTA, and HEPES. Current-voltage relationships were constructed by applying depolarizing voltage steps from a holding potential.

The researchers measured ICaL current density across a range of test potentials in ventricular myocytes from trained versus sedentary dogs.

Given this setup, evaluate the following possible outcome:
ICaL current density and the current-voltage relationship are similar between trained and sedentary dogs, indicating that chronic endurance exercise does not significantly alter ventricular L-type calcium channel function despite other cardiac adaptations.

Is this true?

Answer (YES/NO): YES